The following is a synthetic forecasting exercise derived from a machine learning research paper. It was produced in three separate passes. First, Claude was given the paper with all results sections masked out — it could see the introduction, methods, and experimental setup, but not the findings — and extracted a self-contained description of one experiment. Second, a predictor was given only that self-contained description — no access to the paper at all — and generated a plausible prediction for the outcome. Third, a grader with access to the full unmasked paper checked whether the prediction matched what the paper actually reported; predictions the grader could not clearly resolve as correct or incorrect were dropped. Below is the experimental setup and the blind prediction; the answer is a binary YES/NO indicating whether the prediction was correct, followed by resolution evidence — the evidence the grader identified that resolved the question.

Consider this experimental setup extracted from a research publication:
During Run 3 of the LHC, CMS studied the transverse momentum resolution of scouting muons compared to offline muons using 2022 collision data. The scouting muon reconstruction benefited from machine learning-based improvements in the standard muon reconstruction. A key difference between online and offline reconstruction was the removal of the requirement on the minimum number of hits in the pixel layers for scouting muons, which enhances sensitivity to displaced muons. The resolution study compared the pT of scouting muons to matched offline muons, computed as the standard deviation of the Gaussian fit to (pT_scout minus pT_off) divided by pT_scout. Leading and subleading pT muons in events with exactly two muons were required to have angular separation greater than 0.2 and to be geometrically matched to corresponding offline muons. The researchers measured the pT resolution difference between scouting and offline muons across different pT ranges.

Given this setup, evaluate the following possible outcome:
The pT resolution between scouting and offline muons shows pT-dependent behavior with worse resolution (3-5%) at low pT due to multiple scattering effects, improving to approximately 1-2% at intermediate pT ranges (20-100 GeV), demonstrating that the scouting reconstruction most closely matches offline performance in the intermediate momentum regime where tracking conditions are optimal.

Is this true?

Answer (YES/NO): NO